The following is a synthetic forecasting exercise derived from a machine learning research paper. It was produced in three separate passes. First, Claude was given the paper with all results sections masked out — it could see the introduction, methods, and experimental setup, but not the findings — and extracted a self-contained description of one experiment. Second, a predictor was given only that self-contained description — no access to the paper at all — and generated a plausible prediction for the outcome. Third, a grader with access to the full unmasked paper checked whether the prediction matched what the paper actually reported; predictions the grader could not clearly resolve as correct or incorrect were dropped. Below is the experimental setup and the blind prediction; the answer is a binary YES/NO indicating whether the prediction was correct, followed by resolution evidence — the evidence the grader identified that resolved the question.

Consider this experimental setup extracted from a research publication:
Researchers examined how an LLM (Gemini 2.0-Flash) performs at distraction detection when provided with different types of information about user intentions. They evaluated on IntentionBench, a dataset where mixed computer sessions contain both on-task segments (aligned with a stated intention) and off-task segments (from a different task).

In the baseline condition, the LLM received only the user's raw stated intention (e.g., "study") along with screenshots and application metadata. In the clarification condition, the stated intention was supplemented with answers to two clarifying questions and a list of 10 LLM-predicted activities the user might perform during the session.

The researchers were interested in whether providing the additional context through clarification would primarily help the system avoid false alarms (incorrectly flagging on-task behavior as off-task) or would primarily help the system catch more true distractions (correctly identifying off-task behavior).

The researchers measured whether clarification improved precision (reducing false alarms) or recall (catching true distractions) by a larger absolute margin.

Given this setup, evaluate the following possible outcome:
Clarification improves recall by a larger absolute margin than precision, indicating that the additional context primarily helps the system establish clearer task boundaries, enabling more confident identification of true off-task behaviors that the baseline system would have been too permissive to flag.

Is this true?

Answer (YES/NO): YES